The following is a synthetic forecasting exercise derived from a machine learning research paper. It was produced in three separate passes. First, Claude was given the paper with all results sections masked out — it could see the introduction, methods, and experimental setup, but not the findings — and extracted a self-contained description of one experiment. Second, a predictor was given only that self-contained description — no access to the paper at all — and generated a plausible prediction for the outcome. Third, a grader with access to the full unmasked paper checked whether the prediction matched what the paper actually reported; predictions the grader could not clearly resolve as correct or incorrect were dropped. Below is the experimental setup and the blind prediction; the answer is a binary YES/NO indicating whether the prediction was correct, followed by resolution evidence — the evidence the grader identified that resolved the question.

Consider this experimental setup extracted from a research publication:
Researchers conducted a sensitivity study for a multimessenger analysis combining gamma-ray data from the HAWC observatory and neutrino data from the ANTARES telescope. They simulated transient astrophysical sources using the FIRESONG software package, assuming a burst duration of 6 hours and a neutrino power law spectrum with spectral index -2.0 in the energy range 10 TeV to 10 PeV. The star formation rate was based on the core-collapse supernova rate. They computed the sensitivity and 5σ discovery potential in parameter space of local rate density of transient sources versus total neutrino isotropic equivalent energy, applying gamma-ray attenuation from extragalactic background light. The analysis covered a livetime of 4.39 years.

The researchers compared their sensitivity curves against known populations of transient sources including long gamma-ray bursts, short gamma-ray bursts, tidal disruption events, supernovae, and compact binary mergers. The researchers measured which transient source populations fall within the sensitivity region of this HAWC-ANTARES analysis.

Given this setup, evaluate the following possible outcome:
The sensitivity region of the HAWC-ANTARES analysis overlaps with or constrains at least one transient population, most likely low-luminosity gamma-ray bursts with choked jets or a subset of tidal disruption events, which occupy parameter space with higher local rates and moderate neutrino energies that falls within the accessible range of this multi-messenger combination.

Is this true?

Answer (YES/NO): NO